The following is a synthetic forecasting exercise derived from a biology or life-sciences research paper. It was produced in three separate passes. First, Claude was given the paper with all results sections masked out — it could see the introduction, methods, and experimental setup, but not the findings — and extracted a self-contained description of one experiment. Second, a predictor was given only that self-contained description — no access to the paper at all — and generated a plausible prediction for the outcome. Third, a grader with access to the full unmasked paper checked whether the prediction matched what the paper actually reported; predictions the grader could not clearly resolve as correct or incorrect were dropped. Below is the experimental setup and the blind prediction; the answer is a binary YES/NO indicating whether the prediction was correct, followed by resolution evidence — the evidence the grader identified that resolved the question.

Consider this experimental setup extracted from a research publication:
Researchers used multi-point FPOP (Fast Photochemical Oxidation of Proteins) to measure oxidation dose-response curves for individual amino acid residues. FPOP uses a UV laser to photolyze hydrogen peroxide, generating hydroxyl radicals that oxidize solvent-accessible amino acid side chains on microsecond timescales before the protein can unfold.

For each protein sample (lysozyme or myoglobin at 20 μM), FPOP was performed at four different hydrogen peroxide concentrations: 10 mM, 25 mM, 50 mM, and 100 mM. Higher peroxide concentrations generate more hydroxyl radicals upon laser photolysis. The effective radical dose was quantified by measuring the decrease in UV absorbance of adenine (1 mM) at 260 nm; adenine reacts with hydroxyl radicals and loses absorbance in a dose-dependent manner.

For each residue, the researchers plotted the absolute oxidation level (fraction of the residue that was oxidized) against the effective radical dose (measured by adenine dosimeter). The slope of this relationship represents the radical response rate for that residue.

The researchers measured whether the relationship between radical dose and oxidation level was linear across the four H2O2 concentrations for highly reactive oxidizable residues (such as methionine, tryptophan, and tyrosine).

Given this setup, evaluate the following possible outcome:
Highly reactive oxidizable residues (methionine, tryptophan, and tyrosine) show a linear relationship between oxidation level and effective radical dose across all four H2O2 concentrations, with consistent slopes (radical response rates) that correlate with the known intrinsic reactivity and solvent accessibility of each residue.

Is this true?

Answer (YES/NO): NO